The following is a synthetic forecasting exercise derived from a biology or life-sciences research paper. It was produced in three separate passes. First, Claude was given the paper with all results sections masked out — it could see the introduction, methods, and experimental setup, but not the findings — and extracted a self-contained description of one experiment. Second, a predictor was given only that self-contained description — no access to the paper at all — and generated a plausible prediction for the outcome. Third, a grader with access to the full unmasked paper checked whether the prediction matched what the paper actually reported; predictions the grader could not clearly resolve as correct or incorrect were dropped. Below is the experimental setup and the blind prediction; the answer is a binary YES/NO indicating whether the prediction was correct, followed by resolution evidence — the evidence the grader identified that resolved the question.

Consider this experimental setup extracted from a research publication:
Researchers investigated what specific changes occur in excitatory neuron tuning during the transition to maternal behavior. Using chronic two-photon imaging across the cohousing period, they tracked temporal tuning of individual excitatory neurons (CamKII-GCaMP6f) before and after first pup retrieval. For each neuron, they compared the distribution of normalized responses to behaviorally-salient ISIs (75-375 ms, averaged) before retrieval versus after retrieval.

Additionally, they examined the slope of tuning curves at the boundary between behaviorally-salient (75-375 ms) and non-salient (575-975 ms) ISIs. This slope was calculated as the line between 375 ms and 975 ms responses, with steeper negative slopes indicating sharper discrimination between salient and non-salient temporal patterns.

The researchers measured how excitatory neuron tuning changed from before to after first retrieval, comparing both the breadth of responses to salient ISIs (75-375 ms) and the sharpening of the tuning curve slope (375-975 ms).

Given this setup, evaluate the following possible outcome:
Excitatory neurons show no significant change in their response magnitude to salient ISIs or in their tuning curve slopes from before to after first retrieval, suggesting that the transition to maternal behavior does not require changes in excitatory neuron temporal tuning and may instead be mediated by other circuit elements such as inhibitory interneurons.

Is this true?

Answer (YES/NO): NO